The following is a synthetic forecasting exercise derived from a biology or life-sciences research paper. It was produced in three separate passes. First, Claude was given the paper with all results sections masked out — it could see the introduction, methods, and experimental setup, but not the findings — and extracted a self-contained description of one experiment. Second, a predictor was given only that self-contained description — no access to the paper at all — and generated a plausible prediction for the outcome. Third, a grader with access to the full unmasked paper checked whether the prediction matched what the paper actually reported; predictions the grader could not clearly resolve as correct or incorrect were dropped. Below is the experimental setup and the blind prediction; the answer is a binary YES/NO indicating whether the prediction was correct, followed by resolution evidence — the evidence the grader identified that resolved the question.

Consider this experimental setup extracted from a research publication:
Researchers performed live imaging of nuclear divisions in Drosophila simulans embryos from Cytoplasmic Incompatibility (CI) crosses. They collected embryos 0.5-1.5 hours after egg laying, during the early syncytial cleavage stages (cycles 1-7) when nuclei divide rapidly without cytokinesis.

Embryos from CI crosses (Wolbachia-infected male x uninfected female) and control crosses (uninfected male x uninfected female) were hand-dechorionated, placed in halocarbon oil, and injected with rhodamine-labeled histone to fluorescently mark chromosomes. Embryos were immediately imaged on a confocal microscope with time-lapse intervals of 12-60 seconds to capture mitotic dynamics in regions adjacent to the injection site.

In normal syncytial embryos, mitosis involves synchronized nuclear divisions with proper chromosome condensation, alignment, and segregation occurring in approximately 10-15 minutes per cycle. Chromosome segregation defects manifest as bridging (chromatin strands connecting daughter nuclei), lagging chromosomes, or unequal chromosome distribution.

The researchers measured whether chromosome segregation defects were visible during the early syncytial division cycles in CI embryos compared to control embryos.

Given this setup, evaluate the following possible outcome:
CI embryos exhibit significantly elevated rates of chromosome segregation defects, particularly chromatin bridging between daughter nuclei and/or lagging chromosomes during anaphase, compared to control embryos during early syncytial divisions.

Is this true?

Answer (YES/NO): NO